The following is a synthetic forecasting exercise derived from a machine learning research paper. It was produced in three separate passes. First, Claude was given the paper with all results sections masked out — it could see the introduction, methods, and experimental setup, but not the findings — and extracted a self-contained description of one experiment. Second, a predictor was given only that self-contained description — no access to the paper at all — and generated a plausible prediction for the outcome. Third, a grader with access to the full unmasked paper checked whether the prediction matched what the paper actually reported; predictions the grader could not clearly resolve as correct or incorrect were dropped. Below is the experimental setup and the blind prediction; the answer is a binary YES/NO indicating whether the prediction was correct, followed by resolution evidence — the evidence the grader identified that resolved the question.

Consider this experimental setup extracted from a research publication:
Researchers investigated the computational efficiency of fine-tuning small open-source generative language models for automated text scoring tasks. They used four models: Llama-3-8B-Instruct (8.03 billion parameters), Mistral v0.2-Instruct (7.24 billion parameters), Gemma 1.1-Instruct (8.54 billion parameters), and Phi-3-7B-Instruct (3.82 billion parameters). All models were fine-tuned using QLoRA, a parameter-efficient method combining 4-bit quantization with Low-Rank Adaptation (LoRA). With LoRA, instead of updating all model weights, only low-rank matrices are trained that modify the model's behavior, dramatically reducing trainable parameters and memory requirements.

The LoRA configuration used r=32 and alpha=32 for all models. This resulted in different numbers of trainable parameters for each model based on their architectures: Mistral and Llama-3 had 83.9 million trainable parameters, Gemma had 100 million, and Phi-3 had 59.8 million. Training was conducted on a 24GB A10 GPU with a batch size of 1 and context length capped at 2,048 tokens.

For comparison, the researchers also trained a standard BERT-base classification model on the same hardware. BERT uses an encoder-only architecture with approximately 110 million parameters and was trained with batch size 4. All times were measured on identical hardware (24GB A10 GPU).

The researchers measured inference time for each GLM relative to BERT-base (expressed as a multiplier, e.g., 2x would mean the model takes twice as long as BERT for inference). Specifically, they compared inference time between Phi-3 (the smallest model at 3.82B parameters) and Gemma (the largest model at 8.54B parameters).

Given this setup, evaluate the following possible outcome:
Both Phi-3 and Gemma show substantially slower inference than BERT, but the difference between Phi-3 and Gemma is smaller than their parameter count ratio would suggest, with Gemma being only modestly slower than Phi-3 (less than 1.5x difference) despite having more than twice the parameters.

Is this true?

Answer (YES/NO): NO